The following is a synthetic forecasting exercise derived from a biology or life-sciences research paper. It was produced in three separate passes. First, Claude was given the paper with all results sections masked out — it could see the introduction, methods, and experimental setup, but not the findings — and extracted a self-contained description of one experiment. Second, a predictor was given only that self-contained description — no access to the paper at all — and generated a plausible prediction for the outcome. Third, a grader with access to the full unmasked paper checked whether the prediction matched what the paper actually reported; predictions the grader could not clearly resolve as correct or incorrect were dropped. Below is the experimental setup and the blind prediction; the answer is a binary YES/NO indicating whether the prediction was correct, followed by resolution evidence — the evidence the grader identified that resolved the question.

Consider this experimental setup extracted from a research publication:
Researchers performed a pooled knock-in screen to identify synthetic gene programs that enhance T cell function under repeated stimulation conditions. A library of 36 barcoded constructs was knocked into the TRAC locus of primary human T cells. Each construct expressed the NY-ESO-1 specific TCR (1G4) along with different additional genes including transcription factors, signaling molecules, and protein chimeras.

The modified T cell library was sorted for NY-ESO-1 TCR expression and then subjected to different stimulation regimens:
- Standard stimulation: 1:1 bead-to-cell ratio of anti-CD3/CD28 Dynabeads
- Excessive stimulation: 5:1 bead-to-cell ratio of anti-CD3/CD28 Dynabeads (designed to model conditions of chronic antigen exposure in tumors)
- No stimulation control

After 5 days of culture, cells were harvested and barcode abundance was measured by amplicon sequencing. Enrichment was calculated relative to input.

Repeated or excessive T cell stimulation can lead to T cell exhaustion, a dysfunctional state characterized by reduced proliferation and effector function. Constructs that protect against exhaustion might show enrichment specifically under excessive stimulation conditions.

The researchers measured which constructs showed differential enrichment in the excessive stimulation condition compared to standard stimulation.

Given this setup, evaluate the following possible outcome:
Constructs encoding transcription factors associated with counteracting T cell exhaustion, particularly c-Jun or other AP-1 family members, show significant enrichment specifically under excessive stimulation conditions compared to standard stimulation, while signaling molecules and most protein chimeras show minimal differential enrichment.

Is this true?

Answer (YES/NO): NO